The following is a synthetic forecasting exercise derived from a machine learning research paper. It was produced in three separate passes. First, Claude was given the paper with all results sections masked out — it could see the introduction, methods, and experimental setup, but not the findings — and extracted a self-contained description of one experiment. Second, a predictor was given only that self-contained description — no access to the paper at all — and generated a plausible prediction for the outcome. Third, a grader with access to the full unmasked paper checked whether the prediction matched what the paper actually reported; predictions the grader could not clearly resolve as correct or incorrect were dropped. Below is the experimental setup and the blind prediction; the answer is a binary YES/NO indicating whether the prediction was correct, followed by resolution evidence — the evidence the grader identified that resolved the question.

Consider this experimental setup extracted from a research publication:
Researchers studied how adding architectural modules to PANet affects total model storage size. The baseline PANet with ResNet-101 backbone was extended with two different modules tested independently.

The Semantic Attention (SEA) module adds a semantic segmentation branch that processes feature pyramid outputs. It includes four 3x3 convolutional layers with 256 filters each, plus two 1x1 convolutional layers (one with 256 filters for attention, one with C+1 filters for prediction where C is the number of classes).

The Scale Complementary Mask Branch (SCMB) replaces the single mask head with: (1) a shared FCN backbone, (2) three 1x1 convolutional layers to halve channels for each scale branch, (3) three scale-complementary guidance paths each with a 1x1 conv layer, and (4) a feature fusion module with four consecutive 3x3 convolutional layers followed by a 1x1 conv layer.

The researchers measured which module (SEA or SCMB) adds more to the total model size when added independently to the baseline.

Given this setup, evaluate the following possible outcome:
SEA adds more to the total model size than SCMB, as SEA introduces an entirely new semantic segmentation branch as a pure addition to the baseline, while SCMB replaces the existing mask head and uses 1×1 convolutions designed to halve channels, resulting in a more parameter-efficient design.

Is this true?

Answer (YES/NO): YES